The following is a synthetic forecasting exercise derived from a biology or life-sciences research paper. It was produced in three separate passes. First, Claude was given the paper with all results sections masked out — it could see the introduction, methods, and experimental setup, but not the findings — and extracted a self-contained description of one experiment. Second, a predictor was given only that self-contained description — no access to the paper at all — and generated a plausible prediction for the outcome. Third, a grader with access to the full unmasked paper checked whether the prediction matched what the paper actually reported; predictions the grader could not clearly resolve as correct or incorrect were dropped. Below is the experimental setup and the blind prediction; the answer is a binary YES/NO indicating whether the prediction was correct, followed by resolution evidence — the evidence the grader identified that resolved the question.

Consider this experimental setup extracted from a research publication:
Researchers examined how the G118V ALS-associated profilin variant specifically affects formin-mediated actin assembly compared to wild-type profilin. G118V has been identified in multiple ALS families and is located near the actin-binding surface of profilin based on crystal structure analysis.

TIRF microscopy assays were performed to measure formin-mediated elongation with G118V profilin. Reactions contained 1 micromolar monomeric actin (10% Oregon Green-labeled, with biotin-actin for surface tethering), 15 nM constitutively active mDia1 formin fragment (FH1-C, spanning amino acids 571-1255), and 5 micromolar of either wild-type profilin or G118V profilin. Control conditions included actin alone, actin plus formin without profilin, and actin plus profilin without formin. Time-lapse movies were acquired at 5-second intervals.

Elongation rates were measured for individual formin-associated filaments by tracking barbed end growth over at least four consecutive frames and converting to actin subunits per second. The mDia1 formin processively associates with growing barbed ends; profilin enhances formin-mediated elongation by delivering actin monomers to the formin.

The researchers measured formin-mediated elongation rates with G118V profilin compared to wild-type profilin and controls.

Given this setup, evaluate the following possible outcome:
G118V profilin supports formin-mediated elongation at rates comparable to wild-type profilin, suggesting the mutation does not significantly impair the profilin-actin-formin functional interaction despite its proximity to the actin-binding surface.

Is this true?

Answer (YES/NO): NO